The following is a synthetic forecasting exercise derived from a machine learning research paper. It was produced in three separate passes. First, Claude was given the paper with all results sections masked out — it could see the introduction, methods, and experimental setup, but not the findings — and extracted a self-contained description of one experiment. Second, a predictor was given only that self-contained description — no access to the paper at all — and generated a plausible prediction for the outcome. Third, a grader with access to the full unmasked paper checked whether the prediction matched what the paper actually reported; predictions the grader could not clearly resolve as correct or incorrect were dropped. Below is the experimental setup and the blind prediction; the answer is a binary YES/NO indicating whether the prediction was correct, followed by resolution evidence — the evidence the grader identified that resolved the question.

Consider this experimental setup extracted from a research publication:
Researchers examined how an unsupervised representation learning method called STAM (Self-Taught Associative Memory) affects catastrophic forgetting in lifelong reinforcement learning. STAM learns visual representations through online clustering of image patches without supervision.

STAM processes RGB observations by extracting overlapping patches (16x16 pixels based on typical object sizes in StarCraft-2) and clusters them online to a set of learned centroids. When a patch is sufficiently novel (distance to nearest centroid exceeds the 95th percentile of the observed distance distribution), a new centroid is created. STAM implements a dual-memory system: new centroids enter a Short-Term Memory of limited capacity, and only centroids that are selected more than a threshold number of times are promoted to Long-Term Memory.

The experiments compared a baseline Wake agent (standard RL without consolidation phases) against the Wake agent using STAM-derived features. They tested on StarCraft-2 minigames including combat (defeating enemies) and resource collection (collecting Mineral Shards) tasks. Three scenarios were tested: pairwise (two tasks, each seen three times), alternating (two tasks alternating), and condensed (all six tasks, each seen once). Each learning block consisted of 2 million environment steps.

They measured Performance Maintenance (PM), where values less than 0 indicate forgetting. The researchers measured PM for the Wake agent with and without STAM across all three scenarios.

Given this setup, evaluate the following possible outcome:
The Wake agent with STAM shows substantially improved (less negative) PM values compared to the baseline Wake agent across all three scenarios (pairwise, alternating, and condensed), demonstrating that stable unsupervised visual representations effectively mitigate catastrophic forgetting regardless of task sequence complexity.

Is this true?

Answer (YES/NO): NO